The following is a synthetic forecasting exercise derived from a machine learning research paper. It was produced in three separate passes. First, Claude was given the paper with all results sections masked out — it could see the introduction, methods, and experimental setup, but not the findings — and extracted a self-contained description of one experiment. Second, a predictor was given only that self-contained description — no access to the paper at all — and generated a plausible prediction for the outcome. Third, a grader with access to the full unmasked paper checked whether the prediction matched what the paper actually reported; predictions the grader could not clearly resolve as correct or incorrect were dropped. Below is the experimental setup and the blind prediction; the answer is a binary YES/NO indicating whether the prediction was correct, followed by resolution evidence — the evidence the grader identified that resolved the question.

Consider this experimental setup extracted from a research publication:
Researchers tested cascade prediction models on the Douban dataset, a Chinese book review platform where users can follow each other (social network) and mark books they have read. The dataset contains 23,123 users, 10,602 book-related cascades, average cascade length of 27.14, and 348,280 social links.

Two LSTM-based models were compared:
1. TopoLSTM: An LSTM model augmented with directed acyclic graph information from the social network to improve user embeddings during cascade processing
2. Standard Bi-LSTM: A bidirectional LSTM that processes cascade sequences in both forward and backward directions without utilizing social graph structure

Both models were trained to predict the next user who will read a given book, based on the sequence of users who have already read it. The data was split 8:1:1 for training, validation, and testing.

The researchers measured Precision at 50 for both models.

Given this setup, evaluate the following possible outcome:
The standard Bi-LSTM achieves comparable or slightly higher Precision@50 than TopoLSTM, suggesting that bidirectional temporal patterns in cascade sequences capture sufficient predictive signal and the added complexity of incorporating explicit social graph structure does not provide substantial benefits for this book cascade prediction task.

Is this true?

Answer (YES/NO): NO